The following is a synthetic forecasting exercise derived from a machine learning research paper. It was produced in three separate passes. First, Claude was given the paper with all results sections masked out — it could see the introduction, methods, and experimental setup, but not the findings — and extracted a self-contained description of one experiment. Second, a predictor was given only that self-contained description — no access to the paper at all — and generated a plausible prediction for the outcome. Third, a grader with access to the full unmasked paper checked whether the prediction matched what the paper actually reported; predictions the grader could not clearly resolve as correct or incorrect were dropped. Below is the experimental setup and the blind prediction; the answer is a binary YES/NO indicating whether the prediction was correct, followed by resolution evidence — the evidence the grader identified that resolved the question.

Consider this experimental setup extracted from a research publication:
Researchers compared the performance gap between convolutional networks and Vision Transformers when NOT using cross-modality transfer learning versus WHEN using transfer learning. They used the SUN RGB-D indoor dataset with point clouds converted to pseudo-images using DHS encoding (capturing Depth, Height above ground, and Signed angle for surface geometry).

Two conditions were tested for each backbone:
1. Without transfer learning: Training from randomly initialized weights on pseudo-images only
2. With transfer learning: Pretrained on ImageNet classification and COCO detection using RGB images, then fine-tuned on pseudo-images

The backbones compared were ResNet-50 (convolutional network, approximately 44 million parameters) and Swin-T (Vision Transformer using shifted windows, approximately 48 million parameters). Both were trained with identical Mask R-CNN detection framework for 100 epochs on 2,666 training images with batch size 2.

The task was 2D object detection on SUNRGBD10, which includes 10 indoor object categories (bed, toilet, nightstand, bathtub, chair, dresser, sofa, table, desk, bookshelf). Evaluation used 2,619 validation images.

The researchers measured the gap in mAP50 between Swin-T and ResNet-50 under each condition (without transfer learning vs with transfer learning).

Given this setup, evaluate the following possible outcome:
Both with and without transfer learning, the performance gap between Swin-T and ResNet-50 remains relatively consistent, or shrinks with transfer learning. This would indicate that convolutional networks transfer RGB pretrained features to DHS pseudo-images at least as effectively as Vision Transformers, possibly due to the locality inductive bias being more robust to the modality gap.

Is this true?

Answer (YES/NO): NO